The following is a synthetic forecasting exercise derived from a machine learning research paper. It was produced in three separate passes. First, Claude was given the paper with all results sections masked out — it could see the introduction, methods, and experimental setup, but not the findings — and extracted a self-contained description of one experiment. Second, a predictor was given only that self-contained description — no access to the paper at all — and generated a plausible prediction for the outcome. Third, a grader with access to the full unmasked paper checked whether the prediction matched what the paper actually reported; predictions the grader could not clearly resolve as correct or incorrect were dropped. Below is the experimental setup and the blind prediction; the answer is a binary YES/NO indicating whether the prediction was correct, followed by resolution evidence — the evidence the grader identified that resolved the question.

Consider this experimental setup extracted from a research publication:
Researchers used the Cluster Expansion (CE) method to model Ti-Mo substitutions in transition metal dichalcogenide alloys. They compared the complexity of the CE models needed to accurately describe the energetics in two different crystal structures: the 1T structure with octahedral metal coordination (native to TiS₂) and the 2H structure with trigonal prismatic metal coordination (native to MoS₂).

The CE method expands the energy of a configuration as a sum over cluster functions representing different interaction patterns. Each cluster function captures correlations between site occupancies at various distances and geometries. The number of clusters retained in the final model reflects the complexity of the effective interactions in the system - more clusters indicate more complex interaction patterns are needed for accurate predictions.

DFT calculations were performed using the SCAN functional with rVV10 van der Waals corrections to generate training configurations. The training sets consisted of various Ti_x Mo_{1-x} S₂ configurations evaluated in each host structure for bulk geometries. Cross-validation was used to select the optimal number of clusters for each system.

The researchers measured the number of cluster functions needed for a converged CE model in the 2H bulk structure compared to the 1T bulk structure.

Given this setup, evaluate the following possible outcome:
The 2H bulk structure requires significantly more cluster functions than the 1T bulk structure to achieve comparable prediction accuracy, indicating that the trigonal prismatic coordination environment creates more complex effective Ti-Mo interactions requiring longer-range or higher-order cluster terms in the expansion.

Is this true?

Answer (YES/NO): NO